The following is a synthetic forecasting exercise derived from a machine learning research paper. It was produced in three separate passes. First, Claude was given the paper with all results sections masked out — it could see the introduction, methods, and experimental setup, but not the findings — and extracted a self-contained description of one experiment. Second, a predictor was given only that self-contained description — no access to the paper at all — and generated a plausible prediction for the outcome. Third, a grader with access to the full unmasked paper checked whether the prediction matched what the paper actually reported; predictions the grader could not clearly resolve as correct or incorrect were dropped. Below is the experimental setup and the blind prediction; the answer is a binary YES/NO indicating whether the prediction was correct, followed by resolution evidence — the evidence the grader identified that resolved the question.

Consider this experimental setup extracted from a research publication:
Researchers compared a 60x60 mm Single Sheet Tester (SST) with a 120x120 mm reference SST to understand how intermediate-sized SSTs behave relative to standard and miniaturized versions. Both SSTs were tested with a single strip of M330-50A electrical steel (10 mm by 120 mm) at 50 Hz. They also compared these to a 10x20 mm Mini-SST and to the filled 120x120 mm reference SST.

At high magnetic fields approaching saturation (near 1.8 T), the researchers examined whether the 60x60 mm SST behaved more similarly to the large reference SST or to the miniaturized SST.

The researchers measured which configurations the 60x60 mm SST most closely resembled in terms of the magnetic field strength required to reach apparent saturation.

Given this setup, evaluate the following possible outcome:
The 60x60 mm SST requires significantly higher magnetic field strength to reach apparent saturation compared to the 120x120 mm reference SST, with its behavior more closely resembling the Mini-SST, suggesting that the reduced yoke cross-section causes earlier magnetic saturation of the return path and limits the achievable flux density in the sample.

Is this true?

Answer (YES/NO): NO